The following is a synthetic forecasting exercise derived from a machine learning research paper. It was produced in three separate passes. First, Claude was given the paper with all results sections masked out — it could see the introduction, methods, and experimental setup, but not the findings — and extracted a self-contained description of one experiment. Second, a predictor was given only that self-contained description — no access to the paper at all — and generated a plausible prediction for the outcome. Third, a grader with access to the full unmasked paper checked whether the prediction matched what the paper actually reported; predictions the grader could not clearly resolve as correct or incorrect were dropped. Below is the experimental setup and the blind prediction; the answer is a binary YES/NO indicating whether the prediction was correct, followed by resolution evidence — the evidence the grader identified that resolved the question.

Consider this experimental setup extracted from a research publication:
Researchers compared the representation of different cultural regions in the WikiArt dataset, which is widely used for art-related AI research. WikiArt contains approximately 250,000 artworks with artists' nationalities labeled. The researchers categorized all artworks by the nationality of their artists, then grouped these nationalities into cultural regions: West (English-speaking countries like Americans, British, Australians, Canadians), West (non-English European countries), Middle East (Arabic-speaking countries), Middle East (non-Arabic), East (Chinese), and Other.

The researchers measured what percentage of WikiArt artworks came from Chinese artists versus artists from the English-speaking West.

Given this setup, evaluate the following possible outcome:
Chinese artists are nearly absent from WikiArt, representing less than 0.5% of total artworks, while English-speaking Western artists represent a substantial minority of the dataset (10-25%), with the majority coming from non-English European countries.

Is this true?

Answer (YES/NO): NO